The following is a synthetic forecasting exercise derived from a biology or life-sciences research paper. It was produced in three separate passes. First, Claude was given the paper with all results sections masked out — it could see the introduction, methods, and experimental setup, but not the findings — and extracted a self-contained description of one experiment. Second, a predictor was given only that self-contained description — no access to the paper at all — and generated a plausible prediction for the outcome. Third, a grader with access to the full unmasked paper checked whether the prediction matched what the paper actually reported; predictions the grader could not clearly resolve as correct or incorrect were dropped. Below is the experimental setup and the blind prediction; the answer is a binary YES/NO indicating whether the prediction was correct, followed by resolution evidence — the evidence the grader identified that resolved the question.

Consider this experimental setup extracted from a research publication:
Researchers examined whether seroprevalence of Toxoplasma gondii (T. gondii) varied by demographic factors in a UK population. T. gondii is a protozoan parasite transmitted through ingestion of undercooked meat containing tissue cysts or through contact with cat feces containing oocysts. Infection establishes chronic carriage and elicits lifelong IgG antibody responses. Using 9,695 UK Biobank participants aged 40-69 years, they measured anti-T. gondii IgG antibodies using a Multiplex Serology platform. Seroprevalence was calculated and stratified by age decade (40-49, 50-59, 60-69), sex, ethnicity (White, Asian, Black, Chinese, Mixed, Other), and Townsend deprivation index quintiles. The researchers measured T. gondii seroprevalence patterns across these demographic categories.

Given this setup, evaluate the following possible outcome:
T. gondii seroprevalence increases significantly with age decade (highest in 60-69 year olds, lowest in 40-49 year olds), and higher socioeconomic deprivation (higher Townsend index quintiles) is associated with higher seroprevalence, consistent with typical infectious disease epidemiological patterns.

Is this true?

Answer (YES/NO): YES